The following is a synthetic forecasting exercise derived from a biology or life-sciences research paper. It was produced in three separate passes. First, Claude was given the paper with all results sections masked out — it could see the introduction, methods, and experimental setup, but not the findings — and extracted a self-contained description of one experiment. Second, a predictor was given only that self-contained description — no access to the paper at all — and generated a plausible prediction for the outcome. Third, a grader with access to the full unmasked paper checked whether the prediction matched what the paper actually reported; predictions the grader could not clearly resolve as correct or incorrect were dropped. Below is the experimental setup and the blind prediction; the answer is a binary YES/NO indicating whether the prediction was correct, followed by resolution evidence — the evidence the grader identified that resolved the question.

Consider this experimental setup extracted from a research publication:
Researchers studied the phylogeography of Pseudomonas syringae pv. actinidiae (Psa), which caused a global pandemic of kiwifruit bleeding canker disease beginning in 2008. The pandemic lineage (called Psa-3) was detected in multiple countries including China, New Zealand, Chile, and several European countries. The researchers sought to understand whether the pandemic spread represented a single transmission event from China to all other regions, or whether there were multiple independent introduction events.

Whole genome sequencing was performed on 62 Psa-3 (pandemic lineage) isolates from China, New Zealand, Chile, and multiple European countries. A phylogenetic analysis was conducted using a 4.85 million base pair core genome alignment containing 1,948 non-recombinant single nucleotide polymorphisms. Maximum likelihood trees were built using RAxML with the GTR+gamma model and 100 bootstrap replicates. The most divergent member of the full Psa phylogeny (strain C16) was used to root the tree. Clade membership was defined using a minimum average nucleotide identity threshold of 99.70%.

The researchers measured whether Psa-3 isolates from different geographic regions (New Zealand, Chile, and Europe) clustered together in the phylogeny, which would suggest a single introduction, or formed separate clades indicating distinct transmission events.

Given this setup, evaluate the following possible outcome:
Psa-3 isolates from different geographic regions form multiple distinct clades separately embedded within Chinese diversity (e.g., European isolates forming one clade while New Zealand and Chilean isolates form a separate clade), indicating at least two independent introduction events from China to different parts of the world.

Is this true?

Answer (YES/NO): YES